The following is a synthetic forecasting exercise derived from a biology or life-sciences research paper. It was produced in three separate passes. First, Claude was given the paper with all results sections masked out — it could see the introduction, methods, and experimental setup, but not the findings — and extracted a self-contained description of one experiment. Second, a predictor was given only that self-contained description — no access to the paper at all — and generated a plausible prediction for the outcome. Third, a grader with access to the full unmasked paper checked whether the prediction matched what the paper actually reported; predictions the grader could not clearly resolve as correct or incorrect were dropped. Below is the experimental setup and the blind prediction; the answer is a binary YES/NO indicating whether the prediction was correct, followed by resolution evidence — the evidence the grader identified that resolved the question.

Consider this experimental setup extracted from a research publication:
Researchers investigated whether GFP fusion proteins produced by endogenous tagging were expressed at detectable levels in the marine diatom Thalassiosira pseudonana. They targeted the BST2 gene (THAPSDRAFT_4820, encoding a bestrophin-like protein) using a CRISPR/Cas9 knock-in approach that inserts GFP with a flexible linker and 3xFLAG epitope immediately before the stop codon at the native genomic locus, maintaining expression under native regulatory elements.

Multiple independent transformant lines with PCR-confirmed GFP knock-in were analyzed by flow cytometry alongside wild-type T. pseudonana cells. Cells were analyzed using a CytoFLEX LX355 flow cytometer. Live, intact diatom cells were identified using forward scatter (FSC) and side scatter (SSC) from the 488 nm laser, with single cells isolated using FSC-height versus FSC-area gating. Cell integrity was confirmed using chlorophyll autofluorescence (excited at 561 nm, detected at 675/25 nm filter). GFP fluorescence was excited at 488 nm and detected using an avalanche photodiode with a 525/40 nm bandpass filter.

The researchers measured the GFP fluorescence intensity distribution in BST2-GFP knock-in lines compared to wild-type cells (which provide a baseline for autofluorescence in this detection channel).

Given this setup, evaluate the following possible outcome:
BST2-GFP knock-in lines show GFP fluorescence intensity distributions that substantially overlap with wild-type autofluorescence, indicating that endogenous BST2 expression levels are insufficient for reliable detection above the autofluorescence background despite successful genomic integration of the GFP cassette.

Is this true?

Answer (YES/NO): NO